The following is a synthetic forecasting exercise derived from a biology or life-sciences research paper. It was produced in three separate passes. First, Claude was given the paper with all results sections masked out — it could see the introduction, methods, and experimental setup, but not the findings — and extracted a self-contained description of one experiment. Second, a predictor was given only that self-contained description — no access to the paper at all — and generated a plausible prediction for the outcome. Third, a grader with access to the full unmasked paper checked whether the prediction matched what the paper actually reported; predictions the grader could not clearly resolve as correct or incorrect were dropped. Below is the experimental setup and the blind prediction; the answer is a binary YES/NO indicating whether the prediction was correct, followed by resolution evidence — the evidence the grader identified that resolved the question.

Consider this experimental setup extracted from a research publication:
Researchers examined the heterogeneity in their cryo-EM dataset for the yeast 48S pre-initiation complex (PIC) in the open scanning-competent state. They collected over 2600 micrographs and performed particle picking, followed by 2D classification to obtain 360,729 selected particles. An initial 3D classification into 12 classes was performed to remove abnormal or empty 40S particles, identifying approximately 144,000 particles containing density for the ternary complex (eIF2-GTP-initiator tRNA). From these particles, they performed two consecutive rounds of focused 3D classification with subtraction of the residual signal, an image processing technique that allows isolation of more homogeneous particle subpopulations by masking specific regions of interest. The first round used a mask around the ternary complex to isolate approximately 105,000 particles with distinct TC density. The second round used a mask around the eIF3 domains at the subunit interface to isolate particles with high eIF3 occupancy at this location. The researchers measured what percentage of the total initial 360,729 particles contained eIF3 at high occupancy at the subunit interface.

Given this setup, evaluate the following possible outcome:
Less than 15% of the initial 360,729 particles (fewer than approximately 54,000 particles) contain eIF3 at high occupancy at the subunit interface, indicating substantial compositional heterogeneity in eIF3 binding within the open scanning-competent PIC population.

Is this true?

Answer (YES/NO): YES